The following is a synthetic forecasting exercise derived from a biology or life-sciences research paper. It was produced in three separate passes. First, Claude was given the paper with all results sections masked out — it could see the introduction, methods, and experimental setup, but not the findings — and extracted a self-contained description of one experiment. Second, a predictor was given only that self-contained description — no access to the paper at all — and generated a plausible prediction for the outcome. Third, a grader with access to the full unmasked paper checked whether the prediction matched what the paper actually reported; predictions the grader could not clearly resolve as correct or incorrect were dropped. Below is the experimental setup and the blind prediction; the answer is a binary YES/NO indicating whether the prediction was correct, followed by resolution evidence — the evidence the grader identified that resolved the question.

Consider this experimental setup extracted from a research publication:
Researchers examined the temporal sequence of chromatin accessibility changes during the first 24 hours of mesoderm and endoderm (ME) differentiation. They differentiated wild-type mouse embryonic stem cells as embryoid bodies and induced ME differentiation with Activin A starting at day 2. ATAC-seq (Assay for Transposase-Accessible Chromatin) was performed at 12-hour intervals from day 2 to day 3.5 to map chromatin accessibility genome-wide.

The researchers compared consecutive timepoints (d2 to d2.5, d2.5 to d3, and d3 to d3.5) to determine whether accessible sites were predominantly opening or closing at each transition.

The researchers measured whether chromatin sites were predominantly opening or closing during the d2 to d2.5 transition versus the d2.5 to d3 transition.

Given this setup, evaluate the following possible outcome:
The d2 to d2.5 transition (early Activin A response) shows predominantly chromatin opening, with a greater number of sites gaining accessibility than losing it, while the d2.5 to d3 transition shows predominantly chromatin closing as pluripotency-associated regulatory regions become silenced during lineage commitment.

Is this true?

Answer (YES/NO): NO